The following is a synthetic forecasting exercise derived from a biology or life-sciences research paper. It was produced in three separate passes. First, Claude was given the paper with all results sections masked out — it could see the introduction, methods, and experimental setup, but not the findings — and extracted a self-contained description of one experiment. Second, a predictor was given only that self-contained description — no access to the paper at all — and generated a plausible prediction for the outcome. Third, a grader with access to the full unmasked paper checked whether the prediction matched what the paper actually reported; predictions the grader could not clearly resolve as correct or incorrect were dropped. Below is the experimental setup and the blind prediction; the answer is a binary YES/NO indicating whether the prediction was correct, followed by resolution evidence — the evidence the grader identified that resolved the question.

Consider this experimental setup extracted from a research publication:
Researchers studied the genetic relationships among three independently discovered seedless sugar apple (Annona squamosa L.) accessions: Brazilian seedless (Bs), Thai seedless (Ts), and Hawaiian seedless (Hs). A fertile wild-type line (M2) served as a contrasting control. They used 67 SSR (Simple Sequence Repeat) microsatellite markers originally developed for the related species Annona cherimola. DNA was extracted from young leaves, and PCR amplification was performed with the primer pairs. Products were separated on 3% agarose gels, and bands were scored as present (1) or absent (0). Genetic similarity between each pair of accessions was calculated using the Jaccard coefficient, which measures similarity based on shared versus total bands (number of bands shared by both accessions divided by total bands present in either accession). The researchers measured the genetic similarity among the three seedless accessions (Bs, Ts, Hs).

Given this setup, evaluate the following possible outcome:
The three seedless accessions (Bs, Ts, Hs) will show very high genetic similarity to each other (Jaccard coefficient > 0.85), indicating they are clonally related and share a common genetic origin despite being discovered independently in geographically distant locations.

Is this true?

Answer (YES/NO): YES